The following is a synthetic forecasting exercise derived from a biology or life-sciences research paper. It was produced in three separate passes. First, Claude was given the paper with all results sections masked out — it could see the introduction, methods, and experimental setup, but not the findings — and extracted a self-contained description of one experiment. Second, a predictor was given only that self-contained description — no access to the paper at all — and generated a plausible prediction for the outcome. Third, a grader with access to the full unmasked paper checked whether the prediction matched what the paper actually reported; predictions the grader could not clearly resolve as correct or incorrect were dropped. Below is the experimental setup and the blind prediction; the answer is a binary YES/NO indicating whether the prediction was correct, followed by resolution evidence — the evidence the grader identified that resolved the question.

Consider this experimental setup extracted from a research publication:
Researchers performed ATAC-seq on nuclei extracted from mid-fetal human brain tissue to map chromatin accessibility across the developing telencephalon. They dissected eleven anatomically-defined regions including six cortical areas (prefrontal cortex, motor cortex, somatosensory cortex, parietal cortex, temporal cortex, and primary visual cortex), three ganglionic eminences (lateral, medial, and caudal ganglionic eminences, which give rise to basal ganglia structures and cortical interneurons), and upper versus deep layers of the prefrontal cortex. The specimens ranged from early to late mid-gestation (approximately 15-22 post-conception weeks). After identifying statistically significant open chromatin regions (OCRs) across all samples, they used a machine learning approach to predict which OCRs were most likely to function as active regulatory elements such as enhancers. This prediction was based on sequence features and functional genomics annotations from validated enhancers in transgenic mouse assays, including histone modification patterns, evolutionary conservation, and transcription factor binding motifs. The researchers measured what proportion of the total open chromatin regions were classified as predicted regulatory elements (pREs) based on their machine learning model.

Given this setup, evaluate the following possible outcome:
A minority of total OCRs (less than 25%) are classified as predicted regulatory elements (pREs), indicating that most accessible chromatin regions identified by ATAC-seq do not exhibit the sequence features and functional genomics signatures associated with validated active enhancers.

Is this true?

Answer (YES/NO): YES